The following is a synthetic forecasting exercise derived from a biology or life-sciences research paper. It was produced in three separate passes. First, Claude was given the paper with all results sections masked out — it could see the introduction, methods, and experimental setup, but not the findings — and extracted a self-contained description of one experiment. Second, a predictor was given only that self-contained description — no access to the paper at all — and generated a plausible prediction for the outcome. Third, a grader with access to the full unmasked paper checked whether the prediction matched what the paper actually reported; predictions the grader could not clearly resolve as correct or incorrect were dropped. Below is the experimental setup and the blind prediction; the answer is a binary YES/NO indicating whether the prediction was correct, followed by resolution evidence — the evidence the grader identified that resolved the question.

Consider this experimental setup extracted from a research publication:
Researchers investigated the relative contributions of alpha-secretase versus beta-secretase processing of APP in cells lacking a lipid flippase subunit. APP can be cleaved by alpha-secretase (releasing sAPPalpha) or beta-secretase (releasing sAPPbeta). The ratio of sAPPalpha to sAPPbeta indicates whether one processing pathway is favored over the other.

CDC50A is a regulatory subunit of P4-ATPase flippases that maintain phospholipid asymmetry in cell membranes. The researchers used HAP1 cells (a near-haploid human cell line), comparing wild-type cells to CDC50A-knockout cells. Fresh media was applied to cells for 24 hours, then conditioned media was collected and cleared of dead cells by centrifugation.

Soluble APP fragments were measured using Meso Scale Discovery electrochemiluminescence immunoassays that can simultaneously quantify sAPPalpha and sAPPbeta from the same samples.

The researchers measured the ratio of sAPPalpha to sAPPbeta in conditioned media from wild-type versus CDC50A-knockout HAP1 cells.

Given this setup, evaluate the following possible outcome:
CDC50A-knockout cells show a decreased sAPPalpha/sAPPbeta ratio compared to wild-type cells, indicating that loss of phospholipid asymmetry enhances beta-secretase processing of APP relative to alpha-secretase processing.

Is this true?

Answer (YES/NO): NO